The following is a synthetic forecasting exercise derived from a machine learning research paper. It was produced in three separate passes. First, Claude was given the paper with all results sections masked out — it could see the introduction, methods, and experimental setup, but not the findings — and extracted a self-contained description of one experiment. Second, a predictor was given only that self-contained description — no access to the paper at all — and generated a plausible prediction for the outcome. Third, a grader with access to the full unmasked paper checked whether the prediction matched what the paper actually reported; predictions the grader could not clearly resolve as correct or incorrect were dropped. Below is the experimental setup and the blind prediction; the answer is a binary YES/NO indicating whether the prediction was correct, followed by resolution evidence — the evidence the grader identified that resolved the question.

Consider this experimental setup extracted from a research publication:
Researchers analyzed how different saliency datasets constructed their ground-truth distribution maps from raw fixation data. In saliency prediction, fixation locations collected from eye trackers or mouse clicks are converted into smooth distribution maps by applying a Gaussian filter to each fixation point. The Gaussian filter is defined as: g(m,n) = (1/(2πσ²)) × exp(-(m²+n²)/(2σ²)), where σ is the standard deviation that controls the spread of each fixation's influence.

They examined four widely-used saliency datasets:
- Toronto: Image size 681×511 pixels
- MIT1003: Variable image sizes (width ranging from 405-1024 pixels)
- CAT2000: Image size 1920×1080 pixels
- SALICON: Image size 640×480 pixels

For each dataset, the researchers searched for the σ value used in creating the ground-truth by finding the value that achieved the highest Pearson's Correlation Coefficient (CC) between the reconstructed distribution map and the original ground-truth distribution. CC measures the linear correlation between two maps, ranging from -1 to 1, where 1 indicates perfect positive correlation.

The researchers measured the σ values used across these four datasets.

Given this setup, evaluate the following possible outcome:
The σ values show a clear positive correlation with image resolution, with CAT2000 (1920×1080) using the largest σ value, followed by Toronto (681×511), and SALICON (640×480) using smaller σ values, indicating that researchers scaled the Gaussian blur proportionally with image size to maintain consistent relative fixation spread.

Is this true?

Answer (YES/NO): NO